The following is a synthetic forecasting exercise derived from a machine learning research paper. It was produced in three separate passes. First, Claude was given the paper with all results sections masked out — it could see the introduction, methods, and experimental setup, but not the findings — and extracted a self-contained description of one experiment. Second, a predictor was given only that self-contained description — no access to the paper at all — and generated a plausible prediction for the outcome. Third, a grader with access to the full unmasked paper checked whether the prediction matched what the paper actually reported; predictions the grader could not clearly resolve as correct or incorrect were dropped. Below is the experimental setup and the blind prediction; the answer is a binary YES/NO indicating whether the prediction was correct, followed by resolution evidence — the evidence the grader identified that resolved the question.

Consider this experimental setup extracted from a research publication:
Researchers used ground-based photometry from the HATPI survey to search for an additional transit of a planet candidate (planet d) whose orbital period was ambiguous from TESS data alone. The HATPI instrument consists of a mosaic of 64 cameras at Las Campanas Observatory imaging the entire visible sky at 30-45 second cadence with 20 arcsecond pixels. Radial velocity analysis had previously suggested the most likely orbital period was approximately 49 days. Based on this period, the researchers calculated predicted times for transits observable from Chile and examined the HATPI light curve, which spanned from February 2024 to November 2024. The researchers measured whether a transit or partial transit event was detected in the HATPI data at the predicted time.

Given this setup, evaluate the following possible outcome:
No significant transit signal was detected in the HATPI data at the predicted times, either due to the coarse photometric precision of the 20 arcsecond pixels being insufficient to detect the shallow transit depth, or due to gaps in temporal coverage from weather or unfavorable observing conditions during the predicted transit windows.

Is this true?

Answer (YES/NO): NO